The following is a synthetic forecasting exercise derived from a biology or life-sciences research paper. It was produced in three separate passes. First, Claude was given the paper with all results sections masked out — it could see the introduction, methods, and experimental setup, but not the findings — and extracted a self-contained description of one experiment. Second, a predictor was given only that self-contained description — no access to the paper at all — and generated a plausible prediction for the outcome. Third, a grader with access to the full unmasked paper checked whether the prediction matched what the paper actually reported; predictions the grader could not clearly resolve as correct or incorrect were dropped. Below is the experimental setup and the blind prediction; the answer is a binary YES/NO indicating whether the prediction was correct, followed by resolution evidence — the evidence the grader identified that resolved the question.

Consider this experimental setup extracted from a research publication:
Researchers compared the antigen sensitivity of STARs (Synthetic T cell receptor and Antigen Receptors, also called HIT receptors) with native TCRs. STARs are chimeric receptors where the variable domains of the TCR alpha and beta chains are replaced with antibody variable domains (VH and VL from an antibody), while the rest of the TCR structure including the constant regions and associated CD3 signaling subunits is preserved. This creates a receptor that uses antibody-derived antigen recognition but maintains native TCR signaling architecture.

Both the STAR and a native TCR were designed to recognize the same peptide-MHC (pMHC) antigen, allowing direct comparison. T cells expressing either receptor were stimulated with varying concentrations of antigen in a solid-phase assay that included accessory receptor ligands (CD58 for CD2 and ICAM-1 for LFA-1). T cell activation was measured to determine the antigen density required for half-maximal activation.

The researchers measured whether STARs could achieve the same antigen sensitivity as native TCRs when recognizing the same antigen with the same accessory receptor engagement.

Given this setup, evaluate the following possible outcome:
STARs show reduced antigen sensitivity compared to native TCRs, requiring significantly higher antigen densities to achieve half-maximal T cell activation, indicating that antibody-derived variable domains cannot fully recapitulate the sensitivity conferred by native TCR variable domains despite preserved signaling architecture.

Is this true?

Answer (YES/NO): NO